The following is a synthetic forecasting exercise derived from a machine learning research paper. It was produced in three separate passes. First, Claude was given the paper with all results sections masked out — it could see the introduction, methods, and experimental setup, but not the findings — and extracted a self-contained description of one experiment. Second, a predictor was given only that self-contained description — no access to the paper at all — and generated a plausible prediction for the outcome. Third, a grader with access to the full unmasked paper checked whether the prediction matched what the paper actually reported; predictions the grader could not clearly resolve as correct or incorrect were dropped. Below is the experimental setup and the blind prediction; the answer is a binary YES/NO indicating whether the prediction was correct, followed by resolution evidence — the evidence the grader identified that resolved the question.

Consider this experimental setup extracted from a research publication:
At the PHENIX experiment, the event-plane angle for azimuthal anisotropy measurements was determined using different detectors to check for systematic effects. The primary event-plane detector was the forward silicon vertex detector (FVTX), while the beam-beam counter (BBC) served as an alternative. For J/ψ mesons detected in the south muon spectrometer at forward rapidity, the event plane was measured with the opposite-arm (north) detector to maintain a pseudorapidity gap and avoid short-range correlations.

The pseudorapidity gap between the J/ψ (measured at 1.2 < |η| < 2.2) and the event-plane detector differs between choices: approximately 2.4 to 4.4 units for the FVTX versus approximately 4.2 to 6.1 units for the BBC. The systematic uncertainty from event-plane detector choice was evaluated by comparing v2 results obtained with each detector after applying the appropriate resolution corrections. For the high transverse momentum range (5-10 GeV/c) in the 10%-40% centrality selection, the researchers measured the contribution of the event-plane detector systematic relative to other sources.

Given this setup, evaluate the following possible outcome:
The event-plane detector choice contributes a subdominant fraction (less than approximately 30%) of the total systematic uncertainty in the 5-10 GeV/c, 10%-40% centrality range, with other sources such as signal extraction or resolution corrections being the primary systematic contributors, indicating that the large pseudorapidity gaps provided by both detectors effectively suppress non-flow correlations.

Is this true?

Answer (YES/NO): NO